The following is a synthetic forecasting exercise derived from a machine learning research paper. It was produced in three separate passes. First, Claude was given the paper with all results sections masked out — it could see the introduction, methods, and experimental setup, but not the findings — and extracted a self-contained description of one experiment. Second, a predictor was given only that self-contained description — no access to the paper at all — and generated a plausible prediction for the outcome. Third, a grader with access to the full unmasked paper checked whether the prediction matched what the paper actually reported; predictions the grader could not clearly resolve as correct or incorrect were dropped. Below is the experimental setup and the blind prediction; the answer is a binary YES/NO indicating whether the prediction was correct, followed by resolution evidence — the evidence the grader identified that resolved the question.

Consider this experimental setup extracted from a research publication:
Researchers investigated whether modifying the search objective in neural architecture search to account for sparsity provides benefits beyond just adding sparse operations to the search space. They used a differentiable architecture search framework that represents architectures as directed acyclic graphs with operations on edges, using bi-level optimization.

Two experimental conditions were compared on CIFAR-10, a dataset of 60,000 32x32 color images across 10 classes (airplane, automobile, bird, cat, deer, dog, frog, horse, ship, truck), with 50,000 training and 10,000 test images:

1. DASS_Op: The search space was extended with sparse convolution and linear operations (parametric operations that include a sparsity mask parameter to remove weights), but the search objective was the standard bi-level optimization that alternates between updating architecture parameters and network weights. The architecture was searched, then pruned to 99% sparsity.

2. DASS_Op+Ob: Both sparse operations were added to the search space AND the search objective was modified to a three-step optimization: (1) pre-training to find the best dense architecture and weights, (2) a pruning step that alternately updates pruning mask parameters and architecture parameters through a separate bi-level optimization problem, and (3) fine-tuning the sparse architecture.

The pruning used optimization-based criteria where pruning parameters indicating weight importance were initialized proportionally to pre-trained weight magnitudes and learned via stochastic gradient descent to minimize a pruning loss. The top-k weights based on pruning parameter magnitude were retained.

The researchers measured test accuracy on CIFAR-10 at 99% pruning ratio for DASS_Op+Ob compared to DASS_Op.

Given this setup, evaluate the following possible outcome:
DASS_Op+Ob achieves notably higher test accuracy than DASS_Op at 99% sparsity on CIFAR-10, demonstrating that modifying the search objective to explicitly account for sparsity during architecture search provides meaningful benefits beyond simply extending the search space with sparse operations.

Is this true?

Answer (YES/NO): YES